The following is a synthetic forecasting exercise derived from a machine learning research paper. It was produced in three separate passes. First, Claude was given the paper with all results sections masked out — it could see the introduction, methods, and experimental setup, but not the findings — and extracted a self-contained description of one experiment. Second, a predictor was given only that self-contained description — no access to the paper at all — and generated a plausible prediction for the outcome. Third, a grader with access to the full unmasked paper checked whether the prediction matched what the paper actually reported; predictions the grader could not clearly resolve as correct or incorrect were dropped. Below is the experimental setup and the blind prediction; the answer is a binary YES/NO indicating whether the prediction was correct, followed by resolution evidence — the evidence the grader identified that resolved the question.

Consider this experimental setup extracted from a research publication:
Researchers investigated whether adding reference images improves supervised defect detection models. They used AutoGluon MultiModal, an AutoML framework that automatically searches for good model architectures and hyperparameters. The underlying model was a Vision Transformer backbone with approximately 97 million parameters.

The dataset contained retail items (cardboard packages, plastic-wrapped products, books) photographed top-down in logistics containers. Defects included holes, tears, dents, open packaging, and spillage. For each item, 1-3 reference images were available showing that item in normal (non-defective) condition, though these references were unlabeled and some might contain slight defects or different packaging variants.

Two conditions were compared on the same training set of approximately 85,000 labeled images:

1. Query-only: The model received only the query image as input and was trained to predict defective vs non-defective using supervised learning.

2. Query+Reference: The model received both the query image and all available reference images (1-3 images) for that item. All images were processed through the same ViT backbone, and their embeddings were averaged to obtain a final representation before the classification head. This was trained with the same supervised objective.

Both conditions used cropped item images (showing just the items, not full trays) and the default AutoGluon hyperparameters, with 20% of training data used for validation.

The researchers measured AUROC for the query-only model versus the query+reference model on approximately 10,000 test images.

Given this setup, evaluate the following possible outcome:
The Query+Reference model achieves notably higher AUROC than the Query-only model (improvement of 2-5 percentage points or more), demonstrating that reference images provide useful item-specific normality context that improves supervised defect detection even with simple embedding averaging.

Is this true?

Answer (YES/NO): NO